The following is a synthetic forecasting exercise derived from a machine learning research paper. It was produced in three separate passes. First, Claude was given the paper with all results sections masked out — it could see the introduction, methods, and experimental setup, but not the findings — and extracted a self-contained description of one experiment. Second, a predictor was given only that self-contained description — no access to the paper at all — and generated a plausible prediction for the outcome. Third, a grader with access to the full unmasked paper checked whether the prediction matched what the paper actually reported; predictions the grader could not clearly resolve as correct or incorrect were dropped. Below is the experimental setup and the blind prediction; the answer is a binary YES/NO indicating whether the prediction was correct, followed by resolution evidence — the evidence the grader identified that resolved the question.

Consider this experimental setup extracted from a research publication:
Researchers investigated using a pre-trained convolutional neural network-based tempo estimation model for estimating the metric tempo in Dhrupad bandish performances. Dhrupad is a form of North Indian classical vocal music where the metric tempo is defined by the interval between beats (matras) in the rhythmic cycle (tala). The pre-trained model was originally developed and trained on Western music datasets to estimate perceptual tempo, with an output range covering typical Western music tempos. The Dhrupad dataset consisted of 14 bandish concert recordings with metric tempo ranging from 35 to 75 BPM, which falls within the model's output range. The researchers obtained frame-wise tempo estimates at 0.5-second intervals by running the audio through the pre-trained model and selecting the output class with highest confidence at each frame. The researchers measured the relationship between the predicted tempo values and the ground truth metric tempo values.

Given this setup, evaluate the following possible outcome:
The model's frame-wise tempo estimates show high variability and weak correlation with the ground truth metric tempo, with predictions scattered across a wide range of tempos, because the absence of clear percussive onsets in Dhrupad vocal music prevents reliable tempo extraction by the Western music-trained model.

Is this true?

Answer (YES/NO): NO